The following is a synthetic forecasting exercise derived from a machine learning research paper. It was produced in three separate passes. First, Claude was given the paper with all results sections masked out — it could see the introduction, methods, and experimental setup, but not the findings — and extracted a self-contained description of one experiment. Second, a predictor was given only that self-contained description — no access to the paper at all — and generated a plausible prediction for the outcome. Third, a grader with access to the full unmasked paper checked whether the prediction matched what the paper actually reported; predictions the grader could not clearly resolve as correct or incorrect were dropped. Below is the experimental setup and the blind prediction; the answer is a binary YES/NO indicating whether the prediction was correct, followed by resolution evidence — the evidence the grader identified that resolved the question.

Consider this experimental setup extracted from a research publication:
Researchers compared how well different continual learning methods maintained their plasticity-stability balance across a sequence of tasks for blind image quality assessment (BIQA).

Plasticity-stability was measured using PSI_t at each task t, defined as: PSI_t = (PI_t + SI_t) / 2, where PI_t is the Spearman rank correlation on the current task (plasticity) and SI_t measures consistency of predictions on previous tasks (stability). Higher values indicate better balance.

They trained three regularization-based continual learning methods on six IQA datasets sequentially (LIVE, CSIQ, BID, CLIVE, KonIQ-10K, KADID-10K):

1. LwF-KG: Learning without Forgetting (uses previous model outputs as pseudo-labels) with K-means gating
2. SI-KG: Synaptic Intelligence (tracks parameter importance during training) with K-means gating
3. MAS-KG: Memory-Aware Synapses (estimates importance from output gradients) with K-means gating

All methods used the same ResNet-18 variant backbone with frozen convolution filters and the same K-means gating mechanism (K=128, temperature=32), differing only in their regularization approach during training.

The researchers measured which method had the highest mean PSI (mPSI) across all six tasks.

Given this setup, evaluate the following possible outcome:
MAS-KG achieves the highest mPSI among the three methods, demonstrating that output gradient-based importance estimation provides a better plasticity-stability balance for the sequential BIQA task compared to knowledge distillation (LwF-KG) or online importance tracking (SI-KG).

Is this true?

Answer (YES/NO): NO